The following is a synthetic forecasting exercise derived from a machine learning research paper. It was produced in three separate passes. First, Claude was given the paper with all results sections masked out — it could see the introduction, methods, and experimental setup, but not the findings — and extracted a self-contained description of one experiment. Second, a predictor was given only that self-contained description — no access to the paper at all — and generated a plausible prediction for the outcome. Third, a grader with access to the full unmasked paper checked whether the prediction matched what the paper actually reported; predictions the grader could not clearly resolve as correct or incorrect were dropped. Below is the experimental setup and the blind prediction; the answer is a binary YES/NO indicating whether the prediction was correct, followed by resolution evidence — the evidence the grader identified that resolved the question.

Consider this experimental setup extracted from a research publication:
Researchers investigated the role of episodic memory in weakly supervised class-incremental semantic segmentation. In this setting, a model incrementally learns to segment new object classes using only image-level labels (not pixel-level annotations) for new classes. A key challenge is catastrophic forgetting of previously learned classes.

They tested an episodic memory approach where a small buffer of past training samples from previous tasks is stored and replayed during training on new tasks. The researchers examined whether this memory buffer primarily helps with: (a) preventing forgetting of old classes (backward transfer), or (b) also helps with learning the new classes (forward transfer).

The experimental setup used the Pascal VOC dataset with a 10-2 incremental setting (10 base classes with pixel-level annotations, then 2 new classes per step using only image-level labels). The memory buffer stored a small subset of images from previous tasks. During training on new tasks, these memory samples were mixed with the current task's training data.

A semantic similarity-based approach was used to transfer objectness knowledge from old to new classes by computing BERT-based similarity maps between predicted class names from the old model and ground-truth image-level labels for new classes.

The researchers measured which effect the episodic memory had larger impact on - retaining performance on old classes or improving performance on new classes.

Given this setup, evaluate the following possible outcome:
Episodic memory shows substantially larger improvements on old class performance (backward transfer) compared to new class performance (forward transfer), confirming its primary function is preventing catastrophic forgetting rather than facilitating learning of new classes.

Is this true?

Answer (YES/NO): NO